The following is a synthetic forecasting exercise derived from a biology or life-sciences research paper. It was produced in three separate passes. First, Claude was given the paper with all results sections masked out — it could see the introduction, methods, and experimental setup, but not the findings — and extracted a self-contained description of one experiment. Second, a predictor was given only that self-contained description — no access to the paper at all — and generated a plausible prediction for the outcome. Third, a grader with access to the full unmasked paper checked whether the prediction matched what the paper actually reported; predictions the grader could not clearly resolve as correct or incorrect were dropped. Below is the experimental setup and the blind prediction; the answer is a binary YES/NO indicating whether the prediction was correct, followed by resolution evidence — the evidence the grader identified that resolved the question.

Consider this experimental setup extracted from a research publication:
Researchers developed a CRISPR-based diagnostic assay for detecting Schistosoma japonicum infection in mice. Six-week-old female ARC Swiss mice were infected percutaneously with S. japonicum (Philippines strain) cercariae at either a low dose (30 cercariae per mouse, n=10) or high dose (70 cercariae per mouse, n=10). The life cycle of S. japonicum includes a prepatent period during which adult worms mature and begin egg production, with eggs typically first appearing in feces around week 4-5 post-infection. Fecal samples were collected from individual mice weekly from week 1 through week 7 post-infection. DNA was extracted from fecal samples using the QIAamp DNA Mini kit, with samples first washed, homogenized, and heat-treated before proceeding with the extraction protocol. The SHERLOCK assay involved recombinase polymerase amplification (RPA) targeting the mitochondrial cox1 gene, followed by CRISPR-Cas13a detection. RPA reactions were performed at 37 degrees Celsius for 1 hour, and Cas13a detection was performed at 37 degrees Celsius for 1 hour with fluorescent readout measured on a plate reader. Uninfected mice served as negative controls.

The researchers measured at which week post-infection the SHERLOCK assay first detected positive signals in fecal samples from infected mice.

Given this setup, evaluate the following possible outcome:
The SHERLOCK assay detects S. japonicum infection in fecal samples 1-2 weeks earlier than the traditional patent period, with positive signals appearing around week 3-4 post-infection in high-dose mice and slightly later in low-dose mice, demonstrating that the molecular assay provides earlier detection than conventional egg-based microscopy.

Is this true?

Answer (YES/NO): NO